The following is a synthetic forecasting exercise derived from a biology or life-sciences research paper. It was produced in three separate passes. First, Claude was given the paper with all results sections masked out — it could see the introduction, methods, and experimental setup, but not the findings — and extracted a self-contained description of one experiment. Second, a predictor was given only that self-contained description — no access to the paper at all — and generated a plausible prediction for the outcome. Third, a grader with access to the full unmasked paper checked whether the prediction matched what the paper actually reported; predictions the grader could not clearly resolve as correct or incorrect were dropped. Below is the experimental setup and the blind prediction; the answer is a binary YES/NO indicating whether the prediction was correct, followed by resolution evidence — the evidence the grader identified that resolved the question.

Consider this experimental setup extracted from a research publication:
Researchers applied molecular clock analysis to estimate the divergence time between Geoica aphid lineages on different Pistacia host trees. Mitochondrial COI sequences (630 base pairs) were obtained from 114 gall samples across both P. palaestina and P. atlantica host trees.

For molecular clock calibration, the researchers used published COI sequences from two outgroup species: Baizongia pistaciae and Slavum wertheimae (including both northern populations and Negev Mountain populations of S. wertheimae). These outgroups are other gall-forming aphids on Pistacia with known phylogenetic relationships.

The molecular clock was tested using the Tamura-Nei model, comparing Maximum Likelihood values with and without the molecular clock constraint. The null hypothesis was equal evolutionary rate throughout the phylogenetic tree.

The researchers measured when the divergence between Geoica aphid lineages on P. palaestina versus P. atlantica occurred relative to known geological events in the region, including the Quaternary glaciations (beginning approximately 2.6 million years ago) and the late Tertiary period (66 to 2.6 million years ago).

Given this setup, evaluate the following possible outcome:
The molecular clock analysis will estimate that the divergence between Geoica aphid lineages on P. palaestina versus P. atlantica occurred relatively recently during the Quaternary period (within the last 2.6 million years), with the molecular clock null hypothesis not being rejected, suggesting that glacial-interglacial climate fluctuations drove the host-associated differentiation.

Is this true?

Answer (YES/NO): NO